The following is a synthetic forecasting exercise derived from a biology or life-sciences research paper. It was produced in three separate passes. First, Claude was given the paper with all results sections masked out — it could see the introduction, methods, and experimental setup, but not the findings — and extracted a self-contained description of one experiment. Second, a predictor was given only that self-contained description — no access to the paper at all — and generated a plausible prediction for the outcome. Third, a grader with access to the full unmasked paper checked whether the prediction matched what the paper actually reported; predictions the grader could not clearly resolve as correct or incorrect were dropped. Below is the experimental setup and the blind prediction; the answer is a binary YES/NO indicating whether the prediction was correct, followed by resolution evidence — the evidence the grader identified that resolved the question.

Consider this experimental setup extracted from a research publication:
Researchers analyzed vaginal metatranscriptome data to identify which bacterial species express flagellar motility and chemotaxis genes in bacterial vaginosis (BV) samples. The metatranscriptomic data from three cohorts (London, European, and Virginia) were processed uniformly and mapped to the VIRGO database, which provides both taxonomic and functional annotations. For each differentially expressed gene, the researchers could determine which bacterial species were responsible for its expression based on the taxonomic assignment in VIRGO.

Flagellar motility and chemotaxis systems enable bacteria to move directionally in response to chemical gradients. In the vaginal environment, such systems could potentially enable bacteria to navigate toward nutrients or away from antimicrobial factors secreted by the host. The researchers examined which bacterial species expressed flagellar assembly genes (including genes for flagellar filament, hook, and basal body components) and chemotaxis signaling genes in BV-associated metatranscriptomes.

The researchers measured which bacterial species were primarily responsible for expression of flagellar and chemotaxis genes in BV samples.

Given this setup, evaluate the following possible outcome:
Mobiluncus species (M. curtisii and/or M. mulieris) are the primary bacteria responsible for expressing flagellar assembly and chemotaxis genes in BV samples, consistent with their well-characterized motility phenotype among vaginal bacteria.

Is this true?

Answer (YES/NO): NO